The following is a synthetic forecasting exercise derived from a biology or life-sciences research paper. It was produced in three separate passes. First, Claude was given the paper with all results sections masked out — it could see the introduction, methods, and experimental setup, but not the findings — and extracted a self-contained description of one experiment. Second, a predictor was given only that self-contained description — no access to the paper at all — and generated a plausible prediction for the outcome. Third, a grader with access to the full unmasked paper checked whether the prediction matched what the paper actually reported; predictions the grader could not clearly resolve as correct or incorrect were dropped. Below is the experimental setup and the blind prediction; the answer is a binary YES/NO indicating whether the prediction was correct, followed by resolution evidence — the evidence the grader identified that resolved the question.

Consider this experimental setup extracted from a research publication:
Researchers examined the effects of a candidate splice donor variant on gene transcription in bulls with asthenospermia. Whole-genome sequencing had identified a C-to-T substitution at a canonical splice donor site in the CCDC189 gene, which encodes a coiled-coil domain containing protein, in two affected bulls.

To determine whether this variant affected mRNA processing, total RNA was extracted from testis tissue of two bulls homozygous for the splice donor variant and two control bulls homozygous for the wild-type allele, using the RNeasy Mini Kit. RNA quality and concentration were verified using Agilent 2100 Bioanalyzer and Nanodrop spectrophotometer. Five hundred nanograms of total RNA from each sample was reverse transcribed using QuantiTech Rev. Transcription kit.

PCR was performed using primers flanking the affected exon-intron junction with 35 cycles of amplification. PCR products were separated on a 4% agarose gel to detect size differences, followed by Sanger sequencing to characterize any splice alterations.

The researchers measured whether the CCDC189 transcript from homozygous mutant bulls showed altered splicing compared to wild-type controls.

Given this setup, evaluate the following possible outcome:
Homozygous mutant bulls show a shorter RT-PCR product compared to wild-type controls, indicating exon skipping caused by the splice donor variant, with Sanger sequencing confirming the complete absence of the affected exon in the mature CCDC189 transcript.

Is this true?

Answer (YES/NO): NO